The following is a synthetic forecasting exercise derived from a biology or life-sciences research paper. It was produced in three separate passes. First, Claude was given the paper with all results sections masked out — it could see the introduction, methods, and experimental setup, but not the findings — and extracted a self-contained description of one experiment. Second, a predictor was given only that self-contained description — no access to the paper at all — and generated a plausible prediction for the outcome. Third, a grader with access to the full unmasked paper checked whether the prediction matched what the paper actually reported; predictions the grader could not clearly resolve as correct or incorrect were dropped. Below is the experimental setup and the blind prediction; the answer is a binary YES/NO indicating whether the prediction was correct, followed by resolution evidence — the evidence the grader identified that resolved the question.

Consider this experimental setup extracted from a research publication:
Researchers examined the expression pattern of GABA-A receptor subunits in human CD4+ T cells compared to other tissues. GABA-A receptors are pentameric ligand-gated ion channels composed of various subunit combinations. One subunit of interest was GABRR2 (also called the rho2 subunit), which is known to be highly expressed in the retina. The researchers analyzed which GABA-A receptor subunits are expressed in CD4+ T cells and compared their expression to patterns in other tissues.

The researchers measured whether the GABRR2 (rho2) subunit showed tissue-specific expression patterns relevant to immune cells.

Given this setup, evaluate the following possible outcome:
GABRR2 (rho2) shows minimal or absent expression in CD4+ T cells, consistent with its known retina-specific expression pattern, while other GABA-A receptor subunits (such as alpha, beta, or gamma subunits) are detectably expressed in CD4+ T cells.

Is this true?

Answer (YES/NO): NO